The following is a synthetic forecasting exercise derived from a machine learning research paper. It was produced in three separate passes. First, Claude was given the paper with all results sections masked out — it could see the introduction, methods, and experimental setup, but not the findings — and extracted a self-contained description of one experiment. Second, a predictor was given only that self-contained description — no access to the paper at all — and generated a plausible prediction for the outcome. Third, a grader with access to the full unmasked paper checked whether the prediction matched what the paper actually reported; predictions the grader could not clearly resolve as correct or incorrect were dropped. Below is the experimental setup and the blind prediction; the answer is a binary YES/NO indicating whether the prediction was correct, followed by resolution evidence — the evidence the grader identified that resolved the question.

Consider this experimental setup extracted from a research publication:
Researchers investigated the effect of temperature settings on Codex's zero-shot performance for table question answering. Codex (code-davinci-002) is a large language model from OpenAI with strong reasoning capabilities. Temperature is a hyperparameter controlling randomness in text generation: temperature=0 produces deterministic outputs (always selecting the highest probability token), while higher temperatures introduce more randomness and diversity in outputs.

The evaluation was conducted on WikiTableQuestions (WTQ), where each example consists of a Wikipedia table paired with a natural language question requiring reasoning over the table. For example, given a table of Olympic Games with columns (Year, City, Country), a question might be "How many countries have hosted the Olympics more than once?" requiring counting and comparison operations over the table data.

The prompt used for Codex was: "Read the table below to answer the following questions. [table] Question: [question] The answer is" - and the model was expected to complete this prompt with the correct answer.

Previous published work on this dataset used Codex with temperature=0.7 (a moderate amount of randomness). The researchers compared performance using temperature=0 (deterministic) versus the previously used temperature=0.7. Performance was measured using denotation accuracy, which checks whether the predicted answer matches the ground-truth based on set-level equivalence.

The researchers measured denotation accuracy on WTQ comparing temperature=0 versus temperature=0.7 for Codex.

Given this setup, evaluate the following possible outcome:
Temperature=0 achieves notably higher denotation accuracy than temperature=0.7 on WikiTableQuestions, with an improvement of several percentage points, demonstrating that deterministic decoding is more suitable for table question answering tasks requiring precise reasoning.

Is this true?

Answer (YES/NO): YES